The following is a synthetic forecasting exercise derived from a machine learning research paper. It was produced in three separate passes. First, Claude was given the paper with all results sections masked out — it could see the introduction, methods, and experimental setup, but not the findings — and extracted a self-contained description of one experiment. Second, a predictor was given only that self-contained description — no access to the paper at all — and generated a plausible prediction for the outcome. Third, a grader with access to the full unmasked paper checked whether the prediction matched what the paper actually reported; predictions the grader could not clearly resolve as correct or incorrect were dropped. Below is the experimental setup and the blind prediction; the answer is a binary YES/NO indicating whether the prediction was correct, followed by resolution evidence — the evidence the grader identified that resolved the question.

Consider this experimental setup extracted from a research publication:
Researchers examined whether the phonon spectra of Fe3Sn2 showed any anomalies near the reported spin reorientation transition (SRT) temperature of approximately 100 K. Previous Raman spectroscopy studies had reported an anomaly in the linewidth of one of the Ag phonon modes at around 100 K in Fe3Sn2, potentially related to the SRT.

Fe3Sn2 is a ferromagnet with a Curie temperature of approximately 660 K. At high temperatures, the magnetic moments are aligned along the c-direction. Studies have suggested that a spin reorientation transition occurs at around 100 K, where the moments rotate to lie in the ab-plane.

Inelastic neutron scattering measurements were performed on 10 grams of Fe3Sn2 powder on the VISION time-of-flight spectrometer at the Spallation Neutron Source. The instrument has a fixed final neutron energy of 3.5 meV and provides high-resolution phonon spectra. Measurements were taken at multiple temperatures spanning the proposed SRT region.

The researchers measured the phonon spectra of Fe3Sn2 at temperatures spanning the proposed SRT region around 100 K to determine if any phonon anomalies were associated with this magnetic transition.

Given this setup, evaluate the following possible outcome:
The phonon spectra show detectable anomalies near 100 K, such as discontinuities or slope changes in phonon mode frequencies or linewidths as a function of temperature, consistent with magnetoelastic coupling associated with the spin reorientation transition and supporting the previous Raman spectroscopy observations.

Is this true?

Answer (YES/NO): NO